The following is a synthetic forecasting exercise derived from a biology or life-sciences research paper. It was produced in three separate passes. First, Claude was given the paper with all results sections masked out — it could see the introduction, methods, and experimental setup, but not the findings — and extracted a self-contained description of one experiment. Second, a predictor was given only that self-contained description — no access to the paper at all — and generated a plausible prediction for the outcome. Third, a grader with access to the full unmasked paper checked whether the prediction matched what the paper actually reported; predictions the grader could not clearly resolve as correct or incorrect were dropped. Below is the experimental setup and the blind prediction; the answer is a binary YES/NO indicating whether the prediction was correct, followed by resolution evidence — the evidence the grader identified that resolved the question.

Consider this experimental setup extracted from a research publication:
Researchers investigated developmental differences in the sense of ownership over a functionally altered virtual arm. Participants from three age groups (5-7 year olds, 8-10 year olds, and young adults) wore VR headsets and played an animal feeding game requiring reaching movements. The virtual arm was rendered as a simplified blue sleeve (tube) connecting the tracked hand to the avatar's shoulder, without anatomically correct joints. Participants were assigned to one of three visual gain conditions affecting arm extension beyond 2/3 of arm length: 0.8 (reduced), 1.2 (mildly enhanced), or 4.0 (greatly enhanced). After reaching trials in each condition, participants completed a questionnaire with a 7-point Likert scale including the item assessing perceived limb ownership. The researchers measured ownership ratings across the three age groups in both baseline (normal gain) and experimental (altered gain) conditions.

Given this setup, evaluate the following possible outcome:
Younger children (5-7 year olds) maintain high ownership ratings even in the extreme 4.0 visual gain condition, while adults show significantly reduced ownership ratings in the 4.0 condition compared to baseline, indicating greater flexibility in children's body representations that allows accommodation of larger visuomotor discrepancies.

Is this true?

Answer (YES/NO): YES